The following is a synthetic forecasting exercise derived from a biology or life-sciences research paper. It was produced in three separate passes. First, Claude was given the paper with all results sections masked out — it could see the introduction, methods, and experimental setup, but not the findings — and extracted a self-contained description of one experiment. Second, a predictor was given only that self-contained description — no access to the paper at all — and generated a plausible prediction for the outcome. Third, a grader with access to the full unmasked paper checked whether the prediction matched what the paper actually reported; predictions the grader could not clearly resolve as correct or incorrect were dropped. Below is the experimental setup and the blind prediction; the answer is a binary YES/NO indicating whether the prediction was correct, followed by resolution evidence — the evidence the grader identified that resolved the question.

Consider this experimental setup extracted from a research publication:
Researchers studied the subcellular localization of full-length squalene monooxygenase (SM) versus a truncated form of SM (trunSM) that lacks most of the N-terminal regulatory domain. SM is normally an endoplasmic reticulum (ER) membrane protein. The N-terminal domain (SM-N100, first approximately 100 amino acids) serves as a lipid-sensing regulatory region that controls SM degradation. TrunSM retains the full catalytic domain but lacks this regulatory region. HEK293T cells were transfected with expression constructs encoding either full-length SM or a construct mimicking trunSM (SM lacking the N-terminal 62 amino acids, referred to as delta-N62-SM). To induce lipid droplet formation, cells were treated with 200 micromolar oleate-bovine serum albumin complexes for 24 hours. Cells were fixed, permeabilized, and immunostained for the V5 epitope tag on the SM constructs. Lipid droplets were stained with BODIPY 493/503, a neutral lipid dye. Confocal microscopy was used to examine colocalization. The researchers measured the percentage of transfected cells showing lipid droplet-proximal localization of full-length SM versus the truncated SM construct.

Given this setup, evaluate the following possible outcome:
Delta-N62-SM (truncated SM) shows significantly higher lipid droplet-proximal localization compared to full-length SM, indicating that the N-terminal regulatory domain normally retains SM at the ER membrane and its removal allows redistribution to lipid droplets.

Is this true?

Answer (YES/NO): YES